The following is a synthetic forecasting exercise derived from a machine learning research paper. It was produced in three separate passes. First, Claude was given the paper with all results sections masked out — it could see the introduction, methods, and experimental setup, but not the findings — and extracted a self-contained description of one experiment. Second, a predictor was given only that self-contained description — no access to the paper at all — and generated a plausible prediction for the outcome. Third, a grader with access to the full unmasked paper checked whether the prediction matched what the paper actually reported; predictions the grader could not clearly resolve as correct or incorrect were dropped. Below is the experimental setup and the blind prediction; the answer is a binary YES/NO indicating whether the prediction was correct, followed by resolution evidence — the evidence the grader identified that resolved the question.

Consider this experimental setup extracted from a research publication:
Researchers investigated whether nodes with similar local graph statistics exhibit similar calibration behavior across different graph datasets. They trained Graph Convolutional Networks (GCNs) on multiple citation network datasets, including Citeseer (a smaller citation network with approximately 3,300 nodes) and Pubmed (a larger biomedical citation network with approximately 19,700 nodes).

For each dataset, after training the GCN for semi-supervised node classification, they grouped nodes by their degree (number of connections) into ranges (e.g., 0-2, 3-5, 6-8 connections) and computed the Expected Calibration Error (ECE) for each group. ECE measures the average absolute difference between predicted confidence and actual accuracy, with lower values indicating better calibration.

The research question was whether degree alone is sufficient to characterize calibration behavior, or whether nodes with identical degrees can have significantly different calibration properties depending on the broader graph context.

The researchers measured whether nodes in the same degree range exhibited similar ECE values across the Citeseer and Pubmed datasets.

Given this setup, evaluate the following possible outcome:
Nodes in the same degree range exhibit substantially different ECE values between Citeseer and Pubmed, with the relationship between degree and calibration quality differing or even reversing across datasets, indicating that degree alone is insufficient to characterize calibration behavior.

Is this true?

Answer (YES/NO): YES